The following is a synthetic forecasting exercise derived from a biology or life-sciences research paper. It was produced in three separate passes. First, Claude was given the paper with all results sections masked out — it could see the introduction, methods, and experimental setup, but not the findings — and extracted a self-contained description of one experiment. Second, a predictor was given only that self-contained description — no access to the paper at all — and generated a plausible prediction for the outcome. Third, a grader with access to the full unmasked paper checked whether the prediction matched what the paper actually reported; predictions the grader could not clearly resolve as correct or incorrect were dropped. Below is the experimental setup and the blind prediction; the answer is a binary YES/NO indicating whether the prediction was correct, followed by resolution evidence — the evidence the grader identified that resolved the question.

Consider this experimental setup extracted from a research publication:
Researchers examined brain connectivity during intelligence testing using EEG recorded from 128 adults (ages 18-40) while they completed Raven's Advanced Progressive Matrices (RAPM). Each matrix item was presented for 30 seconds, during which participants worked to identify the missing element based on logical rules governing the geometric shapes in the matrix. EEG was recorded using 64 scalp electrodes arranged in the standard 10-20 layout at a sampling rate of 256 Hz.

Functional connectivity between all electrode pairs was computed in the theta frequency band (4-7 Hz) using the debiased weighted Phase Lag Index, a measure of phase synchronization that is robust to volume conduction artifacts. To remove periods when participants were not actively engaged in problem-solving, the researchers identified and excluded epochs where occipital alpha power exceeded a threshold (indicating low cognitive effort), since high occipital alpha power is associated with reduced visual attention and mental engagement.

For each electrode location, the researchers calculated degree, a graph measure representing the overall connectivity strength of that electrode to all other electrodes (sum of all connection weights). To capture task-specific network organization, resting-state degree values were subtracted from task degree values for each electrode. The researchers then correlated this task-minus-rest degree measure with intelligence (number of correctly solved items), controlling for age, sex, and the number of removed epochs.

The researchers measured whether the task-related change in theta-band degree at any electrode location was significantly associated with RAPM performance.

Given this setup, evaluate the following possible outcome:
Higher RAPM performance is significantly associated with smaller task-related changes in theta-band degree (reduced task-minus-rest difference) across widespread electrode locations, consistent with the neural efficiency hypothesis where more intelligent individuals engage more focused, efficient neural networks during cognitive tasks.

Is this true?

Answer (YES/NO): NO